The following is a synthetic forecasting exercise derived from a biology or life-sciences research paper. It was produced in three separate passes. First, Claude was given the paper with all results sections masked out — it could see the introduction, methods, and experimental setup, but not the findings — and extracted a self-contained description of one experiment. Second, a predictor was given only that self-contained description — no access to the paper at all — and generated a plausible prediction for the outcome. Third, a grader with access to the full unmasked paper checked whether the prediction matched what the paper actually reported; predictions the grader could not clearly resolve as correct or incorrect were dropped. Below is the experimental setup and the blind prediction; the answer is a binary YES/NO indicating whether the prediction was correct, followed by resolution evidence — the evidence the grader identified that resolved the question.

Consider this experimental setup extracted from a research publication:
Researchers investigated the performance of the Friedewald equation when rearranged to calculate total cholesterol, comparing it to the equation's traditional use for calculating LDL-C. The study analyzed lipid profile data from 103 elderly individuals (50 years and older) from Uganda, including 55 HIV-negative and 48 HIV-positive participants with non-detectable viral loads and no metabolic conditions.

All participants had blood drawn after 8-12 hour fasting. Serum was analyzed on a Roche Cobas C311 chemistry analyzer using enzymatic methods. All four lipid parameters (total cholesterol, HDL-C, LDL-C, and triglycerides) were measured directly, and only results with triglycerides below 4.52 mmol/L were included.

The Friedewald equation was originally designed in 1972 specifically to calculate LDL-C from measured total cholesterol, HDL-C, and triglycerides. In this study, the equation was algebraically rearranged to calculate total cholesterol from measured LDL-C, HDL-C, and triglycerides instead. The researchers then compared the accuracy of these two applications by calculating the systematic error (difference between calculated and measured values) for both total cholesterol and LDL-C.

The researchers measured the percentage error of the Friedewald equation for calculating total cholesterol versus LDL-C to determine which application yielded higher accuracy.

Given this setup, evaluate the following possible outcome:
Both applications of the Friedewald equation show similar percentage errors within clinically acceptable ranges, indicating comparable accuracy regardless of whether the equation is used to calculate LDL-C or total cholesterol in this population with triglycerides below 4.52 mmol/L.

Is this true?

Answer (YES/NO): NO